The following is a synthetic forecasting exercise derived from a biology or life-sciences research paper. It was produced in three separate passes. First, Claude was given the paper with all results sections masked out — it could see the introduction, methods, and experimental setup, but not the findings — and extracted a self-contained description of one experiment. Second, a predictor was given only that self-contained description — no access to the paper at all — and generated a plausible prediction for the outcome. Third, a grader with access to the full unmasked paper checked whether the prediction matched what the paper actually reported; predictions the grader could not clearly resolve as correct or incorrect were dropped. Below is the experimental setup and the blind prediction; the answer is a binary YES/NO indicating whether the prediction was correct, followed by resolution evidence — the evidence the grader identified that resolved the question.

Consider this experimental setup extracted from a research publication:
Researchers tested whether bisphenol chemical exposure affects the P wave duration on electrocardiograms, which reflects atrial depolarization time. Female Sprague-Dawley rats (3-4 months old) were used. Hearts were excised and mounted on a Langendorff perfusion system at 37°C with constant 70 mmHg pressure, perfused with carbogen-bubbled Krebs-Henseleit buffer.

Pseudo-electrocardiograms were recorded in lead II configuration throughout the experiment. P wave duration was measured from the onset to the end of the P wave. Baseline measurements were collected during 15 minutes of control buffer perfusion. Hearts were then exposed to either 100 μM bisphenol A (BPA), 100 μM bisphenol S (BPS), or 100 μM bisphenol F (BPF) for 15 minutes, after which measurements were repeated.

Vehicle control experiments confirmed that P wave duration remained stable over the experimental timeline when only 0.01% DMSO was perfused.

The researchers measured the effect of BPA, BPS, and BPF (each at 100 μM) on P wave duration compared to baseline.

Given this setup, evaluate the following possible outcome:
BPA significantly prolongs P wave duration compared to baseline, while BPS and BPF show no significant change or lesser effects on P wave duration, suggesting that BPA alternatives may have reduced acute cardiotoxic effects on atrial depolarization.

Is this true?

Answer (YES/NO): YES